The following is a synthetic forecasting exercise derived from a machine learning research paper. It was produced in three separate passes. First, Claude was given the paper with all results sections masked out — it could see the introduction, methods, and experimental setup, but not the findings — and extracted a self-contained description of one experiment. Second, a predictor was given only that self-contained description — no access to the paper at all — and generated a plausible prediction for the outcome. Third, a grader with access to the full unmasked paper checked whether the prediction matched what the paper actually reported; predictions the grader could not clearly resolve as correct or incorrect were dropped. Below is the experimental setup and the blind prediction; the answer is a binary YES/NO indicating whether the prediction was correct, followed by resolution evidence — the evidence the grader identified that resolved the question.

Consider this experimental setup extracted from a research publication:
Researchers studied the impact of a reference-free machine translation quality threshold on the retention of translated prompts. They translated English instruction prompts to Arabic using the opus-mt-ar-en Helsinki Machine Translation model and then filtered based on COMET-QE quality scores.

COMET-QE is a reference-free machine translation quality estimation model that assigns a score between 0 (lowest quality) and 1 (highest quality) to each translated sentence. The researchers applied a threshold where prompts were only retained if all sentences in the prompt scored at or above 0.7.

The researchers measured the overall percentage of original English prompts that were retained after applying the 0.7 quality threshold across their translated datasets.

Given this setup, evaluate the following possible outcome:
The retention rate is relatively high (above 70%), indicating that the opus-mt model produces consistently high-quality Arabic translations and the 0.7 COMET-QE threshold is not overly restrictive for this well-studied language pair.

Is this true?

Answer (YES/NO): NO